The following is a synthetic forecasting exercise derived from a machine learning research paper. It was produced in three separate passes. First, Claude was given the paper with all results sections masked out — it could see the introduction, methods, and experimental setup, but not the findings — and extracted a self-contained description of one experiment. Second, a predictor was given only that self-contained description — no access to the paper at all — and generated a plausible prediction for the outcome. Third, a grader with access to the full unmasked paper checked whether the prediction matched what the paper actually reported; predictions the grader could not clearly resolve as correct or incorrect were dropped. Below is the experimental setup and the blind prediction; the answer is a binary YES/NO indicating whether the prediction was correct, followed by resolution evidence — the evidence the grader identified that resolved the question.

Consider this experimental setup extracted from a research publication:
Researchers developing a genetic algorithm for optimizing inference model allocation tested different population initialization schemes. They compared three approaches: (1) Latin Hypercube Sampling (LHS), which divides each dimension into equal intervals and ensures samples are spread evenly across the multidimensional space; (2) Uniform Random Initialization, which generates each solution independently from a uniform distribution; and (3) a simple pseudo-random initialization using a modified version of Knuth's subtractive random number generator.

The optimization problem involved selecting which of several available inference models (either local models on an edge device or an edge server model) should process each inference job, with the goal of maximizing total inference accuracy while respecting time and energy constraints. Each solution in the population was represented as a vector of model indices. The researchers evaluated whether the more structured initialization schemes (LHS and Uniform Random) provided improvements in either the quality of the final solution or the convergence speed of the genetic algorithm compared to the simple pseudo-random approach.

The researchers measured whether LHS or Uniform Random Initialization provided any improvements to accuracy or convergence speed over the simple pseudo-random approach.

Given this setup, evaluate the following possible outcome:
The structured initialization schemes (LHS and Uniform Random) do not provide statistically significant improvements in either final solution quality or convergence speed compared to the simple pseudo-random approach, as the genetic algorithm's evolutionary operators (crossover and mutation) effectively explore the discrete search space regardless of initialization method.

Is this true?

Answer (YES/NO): YES